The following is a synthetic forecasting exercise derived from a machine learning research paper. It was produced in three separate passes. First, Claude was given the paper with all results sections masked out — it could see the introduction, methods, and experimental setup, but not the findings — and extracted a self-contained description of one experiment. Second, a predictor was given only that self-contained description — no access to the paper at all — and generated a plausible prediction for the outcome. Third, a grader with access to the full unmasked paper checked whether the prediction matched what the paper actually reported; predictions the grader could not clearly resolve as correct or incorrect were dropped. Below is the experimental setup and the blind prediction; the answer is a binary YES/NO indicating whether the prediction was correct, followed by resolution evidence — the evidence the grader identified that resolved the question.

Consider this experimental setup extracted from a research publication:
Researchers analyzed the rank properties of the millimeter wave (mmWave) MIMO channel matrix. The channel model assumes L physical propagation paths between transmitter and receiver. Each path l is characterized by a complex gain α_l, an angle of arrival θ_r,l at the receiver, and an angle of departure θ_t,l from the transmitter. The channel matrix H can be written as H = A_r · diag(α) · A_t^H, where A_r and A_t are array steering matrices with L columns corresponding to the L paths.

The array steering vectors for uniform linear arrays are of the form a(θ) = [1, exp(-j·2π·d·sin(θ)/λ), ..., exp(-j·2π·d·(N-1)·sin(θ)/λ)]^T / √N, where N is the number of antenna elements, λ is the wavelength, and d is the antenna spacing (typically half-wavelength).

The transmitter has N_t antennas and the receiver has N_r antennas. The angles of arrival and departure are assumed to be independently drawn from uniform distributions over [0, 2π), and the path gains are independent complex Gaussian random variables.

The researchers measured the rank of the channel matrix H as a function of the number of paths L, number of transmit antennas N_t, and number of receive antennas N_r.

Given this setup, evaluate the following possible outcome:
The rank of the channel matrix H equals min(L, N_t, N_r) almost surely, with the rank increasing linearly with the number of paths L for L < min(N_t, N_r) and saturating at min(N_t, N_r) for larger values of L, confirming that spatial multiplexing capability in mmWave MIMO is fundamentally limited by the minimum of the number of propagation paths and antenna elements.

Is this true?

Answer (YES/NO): YES